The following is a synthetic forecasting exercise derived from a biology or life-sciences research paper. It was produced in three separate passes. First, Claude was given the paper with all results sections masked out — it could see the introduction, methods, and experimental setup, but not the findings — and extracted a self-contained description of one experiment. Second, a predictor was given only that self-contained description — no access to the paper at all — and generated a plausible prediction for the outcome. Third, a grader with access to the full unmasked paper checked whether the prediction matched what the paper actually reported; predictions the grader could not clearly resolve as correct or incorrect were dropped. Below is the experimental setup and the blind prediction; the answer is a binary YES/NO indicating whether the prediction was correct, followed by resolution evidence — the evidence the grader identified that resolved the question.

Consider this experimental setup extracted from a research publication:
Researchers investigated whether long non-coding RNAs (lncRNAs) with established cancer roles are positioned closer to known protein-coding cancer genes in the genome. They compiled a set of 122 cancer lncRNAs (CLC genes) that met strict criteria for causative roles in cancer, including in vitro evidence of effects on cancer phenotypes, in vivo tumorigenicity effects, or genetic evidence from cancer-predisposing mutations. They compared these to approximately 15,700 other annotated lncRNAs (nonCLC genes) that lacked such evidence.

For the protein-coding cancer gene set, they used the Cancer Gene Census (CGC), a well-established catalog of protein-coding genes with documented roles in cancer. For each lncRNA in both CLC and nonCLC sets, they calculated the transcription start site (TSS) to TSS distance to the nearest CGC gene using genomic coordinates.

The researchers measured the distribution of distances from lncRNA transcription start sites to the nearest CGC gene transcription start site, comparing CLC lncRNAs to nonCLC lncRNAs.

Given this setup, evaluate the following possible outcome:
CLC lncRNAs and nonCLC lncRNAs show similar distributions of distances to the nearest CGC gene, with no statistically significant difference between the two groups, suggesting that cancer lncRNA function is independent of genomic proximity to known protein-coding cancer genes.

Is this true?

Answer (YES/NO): NO